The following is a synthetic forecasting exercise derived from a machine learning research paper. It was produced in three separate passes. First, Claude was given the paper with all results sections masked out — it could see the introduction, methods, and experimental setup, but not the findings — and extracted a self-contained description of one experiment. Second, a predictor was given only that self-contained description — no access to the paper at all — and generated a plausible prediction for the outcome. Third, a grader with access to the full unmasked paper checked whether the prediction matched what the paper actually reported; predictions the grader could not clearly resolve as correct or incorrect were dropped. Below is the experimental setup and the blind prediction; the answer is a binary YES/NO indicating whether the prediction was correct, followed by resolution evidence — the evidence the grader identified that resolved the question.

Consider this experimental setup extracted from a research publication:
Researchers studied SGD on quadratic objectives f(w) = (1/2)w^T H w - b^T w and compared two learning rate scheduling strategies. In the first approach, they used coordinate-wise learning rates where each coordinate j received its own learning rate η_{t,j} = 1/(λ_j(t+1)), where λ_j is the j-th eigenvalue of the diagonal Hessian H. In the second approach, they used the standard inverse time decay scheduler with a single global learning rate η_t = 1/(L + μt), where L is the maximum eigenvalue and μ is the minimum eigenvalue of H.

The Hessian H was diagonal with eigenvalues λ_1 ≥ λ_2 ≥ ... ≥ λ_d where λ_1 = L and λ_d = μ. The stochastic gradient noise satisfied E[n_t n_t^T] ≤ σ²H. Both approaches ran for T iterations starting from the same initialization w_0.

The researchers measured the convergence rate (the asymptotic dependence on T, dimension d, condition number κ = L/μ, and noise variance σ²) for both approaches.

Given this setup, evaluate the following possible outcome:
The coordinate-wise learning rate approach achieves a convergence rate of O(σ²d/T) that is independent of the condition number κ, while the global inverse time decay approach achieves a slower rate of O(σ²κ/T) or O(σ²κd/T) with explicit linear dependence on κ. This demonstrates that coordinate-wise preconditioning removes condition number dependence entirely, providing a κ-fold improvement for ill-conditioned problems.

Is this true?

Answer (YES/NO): YES